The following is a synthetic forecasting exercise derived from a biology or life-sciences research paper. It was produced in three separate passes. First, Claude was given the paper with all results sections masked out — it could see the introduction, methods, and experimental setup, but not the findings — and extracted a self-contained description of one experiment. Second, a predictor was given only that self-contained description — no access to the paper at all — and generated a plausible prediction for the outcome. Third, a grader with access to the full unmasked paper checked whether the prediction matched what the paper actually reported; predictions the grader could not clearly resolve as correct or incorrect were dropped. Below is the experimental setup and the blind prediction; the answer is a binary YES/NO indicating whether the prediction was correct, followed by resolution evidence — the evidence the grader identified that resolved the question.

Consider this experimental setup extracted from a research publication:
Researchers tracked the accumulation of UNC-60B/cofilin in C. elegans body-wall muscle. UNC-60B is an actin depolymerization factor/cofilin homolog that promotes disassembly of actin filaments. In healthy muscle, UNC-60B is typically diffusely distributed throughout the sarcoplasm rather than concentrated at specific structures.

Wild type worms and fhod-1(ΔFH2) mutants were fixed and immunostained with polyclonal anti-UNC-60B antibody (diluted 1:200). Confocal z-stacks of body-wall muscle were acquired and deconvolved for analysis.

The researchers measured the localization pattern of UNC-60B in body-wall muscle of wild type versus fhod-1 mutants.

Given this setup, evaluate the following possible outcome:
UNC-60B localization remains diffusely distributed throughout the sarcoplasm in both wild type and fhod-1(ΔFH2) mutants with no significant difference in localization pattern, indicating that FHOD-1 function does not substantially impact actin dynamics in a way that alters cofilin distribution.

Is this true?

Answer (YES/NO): NO